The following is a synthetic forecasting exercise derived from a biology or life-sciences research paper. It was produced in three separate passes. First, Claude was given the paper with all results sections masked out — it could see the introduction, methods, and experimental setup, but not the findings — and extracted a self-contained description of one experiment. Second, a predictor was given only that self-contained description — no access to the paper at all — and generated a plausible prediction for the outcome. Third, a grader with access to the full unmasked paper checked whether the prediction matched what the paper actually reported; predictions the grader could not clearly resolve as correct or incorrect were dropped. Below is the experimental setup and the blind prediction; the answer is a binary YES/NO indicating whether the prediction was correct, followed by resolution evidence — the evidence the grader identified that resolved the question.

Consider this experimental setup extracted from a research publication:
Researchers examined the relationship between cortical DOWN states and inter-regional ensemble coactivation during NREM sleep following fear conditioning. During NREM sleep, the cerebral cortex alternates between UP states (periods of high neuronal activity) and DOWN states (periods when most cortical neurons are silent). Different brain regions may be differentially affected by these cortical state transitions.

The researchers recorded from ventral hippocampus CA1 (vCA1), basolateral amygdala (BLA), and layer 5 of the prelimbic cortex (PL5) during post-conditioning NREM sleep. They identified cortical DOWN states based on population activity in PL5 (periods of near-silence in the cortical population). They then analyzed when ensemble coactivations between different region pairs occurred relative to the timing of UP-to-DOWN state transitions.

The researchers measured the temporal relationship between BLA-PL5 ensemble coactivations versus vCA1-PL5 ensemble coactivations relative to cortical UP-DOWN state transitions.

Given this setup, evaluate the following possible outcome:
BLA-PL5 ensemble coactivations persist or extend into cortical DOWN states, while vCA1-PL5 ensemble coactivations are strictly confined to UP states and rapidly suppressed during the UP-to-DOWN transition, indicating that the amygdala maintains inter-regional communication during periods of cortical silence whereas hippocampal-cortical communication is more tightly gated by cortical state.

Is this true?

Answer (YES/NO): NO